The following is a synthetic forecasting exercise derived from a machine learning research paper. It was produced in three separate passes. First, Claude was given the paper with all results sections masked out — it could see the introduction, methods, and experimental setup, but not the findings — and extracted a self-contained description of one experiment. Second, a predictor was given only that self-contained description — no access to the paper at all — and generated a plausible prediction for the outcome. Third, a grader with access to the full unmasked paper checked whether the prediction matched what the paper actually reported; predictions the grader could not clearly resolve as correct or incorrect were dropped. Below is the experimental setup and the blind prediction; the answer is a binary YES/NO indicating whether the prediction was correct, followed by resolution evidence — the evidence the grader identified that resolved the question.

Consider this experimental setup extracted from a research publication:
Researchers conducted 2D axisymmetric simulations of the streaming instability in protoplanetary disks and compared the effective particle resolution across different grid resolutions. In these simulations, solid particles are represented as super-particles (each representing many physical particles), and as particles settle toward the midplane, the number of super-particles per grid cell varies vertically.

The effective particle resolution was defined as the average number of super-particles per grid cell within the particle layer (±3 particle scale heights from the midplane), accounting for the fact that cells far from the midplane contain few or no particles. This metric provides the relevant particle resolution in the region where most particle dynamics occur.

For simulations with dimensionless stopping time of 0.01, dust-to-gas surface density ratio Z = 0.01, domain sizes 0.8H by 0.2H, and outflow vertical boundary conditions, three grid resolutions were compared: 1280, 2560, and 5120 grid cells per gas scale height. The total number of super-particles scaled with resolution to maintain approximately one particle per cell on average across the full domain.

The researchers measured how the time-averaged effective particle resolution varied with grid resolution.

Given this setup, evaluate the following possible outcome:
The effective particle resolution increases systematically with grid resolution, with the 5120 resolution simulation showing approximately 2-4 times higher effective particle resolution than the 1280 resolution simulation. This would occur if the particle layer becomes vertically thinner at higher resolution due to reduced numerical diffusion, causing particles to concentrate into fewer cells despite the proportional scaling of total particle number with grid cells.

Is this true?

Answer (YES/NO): NO